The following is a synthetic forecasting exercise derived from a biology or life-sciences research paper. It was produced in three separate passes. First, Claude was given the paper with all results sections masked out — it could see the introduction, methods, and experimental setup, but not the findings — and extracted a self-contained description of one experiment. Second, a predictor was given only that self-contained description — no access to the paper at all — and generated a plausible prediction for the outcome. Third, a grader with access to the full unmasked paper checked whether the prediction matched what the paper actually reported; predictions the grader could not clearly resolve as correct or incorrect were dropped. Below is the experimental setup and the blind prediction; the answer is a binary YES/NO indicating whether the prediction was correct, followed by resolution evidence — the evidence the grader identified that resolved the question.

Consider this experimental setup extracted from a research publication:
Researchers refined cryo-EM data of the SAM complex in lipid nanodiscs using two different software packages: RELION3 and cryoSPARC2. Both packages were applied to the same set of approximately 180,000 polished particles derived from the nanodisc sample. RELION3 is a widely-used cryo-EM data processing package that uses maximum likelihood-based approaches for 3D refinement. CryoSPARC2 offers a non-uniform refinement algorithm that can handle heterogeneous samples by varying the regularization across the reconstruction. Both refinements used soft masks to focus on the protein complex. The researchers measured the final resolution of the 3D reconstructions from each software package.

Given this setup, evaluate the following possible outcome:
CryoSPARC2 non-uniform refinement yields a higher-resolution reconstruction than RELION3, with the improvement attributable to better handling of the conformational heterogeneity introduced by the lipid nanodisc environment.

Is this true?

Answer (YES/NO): NO